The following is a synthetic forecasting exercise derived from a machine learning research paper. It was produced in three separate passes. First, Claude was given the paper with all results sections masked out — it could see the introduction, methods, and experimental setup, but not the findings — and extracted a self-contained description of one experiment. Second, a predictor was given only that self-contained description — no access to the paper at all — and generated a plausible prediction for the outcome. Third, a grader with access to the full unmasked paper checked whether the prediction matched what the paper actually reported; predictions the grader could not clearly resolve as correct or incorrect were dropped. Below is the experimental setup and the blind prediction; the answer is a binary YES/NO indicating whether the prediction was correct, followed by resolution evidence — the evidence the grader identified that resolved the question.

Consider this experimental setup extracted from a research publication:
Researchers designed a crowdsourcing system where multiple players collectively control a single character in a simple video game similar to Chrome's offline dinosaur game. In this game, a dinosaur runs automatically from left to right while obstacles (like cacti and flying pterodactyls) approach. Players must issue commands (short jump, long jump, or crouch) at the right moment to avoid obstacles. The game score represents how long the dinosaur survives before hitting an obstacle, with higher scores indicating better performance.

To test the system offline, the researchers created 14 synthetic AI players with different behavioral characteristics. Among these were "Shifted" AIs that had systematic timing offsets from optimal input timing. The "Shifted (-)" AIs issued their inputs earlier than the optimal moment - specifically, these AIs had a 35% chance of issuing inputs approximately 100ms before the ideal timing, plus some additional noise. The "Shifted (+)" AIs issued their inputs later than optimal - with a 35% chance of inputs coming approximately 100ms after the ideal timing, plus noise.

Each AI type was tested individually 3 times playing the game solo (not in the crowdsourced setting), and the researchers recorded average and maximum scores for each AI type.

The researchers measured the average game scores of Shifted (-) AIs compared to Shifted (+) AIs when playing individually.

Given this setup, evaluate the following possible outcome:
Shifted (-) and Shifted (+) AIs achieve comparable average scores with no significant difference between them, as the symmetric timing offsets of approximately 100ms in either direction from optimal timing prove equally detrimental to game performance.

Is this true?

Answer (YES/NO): NO